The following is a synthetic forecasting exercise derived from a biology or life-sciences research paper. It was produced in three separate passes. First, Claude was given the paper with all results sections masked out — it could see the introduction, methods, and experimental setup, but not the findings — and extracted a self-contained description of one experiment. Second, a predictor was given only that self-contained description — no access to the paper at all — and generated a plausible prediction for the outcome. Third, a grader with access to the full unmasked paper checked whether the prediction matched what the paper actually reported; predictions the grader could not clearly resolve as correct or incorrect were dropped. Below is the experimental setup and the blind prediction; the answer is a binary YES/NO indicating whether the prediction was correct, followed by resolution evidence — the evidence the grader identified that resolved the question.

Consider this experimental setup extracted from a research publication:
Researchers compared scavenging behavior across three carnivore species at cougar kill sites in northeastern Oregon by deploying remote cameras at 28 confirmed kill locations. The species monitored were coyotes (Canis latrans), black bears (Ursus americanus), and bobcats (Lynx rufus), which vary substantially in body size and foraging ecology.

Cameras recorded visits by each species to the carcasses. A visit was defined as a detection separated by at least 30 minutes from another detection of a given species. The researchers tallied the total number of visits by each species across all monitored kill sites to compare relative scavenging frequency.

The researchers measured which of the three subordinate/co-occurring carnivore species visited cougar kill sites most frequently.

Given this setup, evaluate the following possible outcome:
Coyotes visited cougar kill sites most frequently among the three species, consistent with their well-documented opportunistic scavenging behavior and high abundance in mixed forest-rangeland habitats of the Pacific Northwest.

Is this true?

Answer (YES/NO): YES